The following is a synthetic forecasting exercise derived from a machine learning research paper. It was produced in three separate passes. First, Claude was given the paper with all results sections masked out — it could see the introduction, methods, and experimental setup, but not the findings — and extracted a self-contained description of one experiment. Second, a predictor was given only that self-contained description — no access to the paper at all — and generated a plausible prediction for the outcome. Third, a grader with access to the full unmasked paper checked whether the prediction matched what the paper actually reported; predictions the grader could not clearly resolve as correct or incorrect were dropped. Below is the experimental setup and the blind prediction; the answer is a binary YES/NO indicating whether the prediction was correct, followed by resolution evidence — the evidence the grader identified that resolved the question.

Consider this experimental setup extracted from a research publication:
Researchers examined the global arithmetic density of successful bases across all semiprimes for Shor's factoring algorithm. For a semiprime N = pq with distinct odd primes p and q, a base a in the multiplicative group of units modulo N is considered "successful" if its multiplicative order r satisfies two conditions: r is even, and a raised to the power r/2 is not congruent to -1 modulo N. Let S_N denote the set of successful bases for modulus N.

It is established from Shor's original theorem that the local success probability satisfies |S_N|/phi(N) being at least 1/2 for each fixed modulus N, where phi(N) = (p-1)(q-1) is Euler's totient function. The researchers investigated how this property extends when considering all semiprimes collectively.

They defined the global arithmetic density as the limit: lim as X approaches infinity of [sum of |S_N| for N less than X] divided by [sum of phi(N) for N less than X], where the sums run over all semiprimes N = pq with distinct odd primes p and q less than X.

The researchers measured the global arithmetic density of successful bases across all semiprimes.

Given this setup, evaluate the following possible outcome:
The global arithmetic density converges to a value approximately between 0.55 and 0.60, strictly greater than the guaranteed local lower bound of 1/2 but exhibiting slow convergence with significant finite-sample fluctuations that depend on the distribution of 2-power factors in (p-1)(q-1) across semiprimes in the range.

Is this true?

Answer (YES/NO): NO